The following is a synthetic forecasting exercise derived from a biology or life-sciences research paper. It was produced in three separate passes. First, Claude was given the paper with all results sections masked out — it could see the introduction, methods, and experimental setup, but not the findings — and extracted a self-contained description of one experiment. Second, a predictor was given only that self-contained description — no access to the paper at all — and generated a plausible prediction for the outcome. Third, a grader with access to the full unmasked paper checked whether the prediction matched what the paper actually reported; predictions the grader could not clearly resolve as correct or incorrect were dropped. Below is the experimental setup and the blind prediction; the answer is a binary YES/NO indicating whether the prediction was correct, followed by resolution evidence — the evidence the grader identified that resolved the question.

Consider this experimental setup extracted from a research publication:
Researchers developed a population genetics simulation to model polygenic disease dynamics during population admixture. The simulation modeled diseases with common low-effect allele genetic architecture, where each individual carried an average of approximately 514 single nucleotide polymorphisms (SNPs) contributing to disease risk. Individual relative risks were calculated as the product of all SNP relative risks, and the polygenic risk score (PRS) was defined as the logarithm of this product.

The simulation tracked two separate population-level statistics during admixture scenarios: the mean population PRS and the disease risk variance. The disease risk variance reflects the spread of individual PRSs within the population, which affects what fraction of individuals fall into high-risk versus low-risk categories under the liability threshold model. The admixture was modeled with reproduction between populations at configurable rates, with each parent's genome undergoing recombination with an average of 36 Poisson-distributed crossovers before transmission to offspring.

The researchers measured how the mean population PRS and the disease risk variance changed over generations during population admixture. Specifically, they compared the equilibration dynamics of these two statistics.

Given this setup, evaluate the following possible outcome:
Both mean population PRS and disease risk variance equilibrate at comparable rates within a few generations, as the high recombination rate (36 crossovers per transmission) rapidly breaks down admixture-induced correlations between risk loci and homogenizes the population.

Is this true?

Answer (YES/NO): NO